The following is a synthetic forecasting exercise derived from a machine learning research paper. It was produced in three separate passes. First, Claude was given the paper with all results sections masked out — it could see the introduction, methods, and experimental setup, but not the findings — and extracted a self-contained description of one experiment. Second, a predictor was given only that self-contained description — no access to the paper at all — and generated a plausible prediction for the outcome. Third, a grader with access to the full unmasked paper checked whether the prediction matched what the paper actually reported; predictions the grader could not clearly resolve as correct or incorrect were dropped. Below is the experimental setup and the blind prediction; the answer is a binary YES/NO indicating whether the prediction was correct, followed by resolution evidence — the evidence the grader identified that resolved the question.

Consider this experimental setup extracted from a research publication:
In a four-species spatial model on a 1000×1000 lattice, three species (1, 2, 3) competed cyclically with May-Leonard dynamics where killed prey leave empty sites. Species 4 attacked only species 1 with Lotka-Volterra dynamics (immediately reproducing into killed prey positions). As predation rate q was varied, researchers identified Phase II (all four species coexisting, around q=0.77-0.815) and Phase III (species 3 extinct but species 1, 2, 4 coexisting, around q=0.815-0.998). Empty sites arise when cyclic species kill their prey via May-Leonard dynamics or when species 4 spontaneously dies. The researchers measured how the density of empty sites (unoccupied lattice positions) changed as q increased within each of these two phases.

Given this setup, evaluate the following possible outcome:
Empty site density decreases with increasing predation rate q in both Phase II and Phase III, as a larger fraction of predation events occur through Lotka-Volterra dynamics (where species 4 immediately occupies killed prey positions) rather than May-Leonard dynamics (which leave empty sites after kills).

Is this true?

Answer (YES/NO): NO